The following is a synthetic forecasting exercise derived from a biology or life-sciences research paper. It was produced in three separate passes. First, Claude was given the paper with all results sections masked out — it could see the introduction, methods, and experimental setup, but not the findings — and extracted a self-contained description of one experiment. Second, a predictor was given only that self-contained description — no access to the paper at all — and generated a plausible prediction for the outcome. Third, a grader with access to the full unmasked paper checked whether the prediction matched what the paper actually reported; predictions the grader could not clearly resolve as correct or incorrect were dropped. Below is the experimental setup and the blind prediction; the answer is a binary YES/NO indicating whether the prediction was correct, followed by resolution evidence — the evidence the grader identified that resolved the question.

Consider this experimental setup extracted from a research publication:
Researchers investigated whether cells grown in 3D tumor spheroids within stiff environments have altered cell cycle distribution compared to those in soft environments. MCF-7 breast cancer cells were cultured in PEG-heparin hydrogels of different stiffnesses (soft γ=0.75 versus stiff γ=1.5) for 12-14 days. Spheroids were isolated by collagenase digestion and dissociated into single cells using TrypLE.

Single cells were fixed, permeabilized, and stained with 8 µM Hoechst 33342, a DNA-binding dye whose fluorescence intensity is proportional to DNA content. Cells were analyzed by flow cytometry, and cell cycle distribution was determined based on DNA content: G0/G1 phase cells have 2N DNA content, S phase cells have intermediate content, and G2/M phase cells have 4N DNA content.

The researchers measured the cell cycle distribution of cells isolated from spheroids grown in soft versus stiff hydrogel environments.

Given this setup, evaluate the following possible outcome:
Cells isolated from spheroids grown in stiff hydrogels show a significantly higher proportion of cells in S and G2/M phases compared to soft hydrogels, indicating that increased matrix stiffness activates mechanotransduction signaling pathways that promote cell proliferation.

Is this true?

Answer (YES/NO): NO